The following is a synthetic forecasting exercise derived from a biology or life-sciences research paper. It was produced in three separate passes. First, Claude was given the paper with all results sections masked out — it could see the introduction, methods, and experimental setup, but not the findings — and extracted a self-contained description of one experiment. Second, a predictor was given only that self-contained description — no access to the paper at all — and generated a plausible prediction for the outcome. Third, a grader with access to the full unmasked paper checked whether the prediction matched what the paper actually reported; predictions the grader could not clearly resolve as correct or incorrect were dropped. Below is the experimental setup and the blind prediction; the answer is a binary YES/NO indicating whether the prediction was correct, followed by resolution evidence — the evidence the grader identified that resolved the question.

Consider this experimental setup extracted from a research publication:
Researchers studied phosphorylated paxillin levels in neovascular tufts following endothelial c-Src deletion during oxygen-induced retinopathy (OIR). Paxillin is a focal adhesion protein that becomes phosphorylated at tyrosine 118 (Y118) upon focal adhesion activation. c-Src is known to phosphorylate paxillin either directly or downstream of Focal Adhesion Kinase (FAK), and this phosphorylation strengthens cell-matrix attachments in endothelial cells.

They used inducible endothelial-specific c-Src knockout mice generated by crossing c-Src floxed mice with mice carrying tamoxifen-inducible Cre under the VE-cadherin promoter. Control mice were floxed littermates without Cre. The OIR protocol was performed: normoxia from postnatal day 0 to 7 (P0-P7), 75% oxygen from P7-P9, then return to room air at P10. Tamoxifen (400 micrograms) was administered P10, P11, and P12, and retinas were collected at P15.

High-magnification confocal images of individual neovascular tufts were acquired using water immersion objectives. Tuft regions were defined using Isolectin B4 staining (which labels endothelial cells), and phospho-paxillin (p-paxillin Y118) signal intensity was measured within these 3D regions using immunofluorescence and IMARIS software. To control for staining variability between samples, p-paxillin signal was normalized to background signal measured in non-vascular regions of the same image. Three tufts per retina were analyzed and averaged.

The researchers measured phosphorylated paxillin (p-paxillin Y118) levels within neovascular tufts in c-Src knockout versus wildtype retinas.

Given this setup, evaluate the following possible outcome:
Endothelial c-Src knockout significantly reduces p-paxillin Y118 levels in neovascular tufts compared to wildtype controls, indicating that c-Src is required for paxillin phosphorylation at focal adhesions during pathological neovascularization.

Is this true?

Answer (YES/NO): NO